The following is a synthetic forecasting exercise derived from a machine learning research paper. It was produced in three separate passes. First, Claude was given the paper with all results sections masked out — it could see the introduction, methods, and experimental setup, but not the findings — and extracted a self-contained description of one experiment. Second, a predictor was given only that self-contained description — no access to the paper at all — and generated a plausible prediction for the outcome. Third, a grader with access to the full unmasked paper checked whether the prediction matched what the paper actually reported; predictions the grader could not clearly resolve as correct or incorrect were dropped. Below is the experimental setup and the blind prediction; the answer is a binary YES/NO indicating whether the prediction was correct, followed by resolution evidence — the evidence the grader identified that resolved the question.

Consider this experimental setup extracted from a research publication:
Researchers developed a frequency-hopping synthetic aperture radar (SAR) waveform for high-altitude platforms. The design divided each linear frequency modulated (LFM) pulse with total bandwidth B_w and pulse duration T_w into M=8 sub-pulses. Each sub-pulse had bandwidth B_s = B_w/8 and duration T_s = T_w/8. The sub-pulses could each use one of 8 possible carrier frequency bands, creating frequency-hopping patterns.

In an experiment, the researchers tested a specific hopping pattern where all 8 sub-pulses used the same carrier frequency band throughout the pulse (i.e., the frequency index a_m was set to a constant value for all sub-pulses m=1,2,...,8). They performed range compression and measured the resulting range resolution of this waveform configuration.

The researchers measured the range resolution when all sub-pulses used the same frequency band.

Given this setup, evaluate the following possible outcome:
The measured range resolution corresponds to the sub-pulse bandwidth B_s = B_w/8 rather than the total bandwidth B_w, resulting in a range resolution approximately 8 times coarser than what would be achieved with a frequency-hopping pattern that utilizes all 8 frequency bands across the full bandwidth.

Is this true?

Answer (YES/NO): YES